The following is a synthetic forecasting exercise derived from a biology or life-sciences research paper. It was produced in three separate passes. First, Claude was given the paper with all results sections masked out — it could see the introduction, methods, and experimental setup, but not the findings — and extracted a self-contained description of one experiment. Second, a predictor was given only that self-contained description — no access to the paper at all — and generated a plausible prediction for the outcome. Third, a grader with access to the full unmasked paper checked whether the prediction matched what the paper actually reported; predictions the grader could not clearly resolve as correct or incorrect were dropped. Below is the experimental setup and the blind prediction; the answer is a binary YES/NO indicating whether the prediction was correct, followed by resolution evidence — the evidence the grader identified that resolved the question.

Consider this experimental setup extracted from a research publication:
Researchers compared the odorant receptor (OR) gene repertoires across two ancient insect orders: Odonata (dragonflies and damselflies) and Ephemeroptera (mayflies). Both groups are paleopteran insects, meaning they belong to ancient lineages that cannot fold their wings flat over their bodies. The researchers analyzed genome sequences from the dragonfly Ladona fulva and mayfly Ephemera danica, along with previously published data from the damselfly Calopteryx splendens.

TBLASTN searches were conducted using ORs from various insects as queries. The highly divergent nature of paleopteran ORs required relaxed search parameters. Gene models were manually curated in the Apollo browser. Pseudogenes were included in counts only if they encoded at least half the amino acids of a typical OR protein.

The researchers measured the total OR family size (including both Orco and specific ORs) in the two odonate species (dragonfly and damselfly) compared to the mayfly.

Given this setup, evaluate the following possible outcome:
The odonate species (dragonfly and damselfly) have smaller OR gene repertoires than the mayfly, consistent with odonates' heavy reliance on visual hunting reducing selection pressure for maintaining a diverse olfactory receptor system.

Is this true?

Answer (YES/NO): YES